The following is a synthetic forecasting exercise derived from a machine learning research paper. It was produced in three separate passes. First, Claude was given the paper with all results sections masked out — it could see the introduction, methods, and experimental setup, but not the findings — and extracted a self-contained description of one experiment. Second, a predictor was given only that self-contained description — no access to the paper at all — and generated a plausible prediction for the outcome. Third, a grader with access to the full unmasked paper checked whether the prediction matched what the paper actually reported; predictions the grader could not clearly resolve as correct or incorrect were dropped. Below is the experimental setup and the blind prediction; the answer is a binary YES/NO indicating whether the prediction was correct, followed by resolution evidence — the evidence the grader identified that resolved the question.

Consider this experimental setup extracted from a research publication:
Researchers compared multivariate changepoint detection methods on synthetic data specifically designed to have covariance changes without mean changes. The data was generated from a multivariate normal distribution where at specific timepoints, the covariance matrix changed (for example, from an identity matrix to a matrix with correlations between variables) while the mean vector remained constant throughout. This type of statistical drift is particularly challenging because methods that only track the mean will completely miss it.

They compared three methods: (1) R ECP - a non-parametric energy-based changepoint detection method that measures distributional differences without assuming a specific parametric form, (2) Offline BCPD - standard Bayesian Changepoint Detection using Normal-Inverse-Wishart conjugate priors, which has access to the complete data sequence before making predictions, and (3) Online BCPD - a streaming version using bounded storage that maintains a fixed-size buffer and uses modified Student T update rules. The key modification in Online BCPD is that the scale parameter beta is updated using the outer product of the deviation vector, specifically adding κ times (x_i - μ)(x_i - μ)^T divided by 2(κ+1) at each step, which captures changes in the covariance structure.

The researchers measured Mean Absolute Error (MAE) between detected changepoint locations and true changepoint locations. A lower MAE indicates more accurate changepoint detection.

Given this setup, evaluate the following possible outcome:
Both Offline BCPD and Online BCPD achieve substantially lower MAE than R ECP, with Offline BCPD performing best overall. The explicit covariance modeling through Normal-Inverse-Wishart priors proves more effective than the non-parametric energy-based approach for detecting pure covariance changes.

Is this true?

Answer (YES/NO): NO